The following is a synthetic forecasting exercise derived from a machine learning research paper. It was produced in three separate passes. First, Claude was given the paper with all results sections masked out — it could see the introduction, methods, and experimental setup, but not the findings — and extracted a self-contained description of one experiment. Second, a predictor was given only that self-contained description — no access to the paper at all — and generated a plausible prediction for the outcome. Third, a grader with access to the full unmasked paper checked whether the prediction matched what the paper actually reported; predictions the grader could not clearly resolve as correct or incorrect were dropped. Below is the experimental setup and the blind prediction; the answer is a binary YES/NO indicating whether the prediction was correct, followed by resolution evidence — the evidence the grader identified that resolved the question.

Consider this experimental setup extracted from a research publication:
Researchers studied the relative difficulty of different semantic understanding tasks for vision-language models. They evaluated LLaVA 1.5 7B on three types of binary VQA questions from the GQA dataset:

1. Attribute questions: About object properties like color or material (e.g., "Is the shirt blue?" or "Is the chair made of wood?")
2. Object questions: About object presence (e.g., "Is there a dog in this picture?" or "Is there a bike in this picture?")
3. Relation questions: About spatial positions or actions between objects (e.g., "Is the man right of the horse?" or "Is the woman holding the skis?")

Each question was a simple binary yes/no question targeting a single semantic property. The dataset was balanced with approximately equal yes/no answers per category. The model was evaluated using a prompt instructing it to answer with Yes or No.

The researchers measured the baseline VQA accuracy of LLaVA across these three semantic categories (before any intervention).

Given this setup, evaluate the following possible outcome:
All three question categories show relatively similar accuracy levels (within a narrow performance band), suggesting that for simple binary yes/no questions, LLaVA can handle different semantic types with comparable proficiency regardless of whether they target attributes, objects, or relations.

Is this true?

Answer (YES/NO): NO